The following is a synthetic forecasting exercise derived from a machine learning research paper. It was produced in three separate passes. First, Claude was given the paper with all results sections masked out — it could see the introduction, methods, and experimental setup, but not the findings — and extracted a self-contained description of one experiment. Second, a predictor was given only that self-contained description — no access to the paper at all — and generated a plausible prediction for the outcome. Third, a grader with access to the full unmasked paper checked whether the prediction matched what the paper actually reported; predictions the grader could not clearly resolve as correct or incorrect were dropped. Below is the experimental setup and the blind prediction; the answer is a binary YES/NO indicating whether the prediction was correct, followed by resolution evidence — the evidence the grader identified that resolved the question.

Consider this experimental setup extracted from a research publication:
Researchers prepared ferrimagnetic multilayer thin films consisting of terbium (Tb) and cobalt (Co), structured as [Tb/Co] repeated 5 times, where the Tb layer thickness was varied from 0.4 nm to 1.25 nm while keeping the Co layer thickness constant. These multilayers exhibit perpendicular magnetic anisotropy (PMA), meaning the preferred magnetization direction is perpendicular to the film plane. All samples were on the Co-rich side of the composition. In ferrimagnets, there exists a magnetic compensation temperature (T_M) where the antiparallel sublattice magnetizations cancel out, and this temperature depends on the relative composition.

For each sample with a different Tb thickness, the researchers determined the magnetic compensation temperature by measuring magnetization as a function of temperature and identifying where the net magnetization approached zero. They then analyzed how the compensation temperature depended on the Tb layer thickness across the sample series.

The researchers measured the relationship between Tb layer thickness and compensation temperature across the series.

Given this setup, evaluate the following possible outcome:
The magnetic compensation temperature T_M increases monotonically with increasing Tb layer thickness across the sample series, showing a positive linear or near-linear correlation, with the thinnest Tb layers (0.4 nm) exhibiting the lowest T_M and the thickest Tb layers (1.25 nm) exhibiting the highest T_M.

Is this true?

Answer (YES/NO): NO